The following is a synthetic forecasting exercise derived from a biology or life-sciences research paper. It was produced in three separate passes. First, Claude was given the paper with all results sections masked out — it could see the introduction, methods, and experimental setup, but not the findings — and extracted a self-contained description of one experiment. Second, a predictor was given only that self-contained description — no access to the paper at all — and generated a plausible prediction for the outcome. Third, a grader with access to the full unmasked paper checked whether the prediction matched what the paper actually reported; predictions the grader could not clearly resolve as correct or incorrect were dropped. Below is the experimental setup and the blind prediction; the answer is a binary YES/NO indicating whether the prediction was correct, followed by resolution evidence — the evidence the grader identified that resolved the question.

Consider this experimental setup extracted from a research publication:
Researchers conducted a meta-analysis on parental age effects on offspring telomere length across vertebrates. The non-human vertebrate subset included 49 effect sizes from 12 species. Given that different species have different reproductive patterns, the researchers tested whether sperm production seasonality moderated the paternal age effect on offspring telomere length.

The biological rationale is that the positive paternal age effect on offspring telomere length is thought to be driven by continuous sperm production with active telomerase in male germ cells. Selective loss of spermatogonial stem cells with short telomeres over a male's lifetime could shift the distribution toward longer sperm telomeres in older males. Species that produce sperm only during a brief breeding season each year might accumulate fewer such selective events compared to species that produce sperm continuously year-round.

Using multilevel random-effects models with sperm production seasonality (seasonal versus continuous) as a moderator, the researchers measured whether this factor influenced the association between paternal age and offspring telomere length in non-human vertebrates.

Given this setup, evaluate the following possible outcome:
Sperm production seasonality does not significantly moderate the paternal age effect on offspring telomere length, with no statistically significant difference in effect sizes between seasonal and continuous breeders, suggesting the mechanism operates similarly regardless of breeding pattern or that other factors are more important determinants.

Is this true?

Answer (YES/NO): YES